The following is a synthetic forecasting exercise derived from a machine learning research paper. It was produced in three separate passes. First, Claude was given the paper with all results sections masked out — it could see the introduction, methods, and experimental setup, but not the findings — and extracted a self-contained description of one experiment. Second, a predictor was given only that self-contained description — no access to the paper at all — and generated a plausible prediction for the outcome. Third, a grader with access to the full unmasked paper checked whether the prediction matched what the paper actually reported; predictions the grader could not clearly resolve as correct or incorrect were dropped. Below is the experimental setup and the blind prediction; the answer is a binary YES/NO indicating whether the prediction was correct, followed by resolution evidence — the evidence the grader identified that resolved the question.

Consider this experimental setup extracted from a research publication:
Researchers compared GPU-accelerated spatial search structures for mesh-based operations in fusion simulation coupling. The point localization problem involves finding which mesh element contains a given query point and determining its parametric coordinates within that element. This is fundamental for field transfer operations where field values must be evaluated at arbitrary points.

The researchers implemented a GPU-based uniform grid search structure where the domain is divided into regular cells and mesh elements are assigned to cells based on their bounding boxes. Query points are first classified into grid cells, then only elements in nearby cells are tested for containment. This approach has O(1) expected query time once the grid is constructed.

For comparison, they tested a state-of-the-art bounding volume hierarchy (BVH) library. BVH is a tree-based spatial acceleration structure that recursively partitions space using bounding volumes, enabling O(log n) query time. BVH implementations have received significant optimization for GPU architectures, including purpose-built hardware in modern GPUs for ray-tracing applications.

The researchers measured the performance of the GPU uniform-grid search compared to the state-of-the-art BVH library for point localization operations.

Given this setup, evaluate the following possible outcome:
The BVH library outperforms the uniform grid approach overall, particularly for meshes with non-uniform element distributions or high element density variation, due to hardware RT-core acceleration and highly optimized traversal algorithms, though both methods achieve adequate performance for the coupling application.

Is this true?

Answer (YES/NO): NO